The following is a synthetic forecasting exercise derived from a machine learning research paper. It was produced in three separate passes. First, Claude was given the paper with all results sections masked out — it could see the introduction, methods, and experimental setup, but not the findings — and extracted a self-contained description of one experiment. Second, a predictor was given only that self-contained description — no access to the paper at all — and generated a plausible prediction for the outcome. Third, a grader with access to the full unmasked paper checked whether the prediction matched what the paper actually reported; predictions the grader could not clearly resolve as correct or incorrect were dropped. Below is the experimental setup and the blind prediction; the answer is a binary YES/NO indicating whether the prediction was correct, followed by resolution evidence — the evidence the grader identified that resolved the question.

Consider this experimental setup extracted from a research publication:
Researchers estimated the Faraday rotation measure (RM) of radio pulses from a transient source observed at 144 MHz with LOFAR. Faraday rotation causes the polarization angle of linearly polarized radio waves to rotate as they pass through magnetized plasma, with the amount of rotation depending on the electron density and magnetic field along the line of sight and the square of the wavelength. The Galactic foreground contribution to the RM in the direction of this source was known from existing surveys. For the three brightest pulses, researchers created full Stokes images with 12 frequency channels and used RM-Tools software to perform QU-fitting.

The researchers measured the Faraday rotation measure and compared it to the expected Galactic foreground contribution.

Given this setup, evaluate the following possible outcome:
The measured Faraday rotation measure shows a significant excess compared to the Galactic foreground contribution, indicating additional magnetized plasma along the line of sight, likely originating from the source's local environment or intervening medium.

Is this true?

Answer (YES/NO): NO